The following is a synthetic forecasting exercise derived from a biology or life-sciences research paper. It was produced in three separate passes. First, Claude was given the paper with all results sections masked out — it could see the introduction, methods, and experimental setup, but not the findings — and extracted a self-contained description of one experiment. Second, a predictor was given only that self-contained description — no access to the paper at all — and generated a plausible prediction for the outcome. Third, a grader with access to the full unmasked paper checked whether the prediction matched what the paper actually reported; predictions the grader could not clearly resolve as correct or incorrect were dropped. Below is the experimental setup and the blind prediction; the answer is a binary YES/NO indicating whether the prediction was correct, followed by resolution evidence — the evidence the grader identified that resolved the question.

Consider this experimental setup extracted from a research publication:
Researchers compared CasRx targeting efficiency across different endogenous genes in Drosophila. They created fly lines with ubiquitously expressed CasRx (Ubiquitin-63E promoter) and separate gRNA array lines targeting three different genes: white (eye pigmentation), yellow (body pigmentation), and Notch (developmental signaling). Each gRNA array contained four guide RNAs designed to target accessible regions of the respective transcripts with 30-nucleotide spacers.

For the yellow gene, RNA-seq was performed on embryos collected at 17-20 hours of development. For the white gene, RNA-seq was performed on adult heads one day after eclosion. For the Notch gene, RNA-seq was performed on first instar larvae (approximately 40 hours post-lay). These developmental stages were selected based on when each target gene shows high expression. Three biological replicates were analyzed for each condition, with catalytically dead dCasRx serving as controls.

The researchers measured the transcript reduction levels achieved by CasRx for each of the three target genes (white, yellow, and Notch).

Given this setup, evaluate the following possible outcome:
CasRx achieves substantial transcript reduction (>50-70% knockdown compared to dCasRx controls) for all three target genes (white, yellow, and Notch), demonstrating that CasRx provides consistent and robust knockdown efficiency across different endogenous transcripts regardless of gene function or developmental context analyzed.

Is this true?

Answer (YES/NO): NO